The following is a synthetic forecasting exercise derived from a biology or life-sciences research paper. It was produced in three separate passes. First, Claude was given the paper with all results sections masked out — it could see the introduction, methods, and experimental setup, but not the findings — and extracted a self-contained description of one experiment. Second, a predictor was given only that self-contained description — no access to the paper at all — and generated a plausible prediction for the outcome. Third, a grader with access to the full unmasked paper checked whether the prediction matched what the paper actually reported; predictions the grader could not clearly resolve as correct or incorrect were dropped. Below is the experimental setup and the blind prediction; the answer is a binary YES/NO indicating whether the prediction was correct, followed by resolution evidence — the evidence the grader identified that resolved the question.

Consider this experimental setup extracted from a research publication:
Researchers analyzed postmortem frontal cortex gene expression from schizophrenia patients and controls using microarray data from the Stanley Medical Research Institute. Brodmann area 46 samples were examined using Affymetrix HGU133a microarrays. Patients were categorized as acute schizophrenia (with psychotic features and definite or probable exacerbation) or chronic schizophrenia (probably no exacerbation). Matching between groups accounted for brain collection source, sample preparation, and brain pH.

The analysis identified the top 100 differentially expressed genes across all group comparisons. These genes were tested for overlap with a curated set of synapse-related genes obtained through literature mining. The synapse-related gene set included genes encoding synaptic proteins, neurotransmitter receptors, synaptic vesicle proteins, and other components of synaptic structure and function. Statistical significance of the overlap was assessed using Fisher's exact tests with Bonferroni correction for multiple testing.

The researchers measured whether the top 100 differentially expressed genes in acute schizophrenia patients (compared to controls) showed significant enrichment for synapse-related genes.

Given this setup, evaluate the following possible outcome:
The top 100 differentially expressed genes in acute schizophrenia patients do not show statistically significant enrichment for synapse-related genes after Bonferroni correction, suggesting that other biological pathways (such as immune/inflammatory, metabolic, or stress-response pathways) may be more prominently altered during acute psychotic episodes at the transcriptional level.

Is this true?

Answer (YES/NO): NO